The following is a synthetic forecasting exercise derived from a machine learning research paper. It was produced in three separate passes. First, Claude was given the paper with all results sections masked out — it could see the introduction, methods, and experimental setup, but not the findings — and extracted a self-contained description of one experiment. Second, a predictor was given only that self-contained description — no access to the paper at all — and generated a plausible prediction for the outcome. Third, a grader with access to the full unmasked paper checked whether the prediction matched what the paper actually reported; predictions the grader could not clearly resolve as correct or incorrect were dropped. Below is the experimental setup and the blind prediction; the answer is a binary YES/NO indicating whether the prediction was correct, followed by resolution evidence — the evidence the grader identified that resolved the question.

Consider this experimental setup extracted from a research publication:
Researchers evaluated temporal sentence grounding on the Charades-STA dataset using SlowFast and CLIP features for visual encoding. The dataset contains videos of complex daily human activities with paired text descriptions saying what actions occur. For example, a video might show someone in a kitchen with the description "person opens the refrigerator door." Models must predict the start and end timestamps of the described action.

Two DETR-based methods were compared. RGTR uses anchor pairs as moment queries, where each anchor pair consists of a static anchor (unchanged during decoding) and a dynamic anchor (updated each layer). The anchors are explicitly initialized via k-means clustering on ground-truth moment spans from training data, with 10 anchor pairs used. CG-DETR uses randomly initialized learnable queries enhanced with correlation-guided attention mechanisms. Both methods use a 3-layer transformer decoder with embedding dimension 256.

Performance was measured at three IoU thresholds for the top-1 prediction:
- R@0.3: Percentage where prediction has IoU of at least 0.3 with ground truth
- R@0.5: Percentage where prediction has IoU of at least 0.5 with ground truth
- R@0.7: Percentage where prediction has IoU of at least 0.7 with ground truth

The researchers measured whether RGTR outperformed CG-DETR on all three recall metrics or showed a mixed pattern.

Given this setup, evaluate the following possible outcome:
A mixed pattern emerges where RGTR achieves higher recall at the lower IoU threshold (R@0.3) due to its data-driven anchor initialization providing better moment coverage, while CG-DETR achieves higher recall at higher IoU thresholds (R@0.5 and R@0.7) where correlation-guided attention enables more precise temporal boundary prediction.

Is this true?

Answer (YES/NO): YES